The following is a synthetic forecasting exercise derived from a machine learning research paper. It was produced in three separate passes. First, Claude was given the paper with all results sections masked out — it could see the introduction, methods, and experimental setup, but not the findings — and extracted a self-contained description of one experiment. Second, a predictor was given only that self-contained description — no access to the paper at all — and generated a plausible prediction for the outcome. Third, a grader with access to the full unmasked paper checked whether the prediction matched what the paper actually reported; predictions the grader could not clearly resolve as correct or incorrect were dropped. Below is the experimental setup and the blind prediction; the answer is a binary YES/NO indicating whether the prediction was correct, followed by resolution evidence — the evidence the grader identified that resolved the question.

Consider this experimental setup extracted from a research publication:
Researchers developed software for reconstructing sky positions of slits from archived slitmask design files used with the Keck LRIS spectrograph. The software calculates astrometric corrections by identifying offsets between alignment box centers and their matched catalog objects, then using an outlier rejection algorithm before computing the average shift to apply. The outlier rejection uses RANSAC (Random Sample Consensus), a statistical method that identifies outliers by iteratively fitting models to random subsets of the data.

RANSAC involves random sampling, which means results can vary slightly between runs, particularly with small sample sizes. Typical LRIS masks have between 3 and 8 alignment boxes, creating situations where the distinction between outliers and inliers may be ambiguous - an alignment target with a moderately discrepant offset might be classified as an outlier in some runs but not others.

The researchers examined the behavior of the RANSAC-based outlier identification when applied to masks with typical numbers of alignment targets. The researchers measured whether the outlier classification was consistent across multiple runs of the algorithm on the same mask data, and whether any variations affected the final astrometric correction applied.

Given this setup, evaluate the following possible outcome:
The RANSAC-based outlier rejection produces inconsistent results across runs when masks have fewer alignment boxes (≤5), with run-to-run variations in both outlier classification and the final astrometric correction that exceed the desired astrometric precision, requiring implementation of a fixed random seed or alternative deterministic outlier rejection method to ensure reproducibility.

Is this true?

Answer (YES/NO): NO